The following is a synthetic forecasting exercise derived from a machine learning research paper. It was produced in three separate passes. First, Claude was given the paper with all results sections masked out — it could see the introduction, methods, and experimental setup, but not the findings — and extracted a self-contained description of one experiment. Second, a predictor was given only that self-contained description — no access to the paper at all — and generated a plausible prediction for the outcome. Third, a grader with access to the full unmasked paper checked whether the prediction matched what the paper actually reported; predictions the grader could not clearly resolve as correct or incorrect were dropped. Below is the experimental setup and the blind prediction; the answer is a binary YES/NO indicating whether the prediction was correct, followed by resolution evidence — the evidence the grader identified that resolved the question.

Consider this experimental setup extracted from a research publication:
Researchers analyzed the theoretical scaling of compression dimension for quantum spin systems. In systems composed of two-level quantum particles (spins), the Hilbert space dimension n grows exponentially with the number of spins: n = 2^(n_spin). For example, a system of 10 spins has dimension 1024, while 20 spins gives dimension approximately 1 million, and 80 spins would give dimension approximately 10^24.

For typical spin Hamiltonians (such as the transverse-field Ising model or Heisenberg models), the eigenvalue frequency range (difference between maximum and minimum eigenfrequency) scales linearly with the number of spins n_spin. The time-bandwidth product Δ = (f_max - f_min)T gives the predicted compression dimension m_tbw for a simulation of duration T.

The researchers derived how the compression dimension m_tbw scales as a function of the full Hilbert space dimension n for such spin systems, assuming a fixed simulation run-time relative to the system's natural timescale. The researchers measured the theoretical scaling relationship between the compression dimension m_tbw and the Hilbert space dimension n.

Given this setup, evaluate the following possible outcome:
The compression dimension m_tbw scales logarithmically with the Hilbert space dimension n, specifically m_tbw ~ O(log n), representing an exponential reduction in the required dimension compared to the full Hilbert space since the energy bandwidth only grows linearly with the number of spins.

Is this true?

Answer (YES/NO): YES